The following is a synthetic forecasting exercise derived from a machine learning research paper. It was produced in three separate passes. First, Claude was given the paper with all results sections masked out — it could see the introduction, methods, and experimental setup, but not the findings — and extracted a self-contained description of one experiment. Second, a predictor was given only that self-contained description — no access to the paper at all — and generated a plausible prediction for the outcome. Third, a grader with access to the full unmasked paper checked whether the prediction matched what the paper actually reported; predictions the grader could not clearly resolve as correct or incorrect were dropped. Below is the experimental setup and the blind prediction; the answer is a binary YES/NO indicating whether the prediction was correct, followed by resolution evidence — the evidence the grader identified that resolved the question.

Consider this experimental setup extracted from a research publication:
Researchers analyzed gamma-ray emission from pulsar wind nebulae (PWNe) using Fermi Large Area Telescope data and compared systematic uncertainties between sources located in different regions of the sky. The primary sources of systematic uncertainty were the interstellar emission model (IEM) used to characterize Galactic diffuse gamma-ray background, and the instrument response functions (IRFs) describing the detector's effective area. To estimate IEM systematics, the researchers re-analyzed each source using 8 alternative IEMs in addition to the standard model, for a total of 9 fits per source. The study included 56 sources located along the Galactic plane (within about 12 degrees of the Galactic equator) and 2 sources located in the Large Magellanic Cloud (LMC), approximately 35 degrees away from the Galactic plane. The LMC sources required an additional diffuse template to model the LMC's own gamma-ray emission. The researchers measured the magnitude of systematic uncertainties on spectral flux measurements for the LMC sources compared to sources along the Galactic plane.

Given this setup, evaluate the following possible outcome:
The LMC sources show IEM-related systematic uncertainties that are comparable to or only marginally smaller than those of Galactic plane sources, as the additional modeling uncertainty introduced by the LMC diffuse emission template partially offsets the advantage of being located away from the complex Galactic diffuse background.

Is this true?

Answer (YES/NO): NO